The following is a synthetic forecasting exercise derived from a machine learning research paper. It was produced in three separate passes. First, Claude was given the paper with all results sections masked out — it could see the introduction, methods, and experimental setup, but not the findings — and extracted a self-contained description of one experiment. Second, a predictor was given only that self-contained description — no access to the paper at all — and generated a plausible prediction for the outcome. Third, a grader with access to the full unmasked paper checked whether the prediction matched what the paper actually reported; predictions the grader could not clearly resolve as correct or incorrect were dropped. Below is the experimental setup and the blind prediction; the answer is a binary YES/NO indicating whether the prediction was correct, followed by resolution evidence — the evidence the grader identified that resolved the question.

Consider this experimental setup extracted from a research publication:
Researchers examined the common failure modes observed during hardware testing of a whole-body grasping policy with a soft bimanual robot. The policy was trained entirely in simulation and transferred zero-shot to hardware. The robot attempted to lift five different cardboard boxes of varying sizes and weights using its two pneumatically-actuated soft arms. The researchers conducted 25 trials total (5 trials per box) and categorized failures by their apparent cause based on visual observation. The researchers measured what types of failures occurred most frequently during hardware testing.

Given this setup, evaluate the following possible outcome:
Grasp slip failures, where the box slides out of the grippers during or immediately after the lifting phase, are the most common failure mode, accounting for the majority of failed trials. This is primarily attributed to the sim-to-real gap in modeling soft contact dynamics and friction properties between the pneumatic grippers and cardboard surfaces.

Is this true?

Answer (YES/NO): NO